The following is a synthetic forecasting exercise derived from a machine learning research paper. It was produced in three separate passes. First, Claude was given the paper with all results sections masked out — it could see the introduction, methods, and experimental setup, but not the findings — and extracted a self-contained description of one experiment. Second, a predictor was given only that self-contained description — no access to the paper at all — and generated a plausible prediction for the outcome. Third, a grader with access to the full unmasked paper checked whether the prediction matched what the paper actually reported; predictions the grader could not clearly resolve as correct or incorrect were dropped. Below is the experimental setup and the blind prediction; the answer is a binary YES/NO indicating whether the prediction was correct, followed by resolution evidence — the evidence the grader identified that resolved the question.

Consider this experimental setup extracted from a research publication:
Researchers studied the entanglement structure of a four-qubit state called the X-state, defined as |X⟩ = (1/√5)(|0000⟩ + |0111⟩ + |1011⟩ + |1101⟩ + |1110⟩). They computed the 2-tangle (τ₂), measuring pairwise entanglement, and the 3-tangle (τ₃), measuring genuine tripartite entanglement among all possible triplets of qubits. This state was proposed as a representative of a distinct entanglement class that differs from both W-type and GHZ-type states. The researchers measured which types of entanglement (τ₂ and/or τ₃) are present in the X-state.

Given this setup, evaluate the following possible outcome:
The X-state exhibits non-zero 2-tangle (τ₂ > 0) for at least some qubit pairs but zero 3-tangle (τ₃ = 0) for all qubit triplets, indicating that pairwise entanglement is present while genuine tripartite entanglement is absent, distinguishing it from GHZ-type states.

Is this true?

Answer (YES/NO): NO